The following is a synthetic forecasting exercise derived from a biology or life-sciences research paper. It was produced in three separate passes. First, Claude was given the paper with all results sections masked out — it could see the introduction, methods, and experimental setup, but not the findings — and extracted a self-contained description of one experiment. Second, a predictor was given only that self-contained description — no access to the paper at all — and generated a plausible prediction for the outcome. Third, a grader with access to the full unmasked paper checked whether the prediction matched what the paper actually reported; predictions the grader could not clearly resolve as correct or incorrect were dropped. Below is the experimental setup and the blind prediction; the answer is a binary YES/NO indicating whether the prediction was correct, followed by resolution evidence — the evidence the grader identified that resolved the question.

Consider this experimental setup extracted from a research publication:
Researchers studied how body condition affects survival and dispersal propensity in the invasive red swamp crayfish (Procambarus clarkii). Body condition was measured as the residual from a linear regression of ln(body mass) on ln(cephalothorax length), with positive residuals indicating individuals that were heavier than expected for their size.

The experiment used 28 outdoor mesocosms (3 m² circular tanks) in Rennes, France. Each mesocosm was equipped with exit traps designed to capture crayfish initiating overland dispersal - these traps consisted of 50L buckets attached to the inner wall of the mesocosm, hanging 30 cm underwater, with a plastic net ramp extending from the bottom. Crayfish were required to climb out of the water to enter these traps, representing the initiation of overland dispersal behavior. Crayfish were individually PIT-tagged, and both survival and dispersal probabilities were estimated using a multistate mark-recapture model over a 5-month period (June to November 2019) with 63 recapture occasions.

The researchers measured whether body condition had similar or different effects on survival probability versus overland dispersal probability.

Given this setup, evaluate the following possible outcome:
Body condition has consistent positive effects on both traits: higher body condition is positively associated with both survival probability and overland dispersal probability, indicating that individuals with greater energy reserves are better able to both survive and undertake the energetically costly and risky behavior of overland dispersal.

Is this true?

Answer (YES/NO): NO